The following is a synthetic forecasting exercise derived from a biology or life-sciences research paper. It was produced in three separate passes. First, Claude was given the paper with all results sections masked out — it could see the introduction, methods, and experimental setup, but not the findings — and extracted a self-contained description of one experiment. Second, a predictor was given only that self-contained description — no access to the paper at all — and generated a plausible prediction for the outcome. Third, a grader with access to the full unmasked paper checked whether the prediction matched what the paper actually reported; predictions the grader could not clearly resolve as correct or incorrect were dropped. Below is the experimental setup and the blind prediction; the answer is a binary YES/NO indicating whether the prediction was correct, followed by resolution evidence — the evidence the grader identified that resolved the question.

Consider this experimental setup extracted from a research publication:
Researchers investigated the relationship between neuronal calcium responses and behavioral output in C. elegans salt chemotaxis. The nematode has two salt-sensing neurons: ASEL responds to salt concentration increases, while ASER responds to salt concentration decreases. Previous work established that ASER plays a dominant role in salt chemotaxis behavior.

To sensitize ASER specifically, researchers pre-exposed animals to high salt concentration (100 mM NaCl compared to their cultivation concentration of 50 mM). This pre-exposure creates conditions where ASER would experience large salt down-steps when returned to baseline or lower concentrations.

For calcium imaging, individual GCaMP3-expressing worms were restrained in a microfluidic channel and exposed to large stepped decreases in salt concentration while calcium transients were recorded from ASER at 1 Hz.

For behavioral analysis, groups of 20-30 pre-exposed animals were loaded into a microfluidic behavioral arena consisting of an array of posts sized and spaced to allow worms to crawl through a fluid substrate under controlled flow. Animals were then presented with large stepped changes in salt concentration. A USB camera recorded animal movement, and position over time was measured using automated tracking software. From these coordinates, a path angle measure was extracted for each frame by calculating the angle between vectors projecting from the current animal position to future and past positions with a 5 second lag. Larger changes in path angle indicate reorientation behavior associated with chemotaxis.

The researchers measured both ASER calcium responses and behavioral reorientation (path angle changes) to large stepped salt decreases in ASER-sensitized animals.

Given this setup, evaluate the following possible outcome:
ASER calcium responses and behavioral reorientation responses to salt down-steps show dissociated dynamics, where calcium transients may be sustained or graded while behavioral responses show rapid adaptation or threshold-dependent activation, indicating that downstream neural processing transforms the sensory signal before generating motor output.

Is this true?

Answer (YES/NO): NO